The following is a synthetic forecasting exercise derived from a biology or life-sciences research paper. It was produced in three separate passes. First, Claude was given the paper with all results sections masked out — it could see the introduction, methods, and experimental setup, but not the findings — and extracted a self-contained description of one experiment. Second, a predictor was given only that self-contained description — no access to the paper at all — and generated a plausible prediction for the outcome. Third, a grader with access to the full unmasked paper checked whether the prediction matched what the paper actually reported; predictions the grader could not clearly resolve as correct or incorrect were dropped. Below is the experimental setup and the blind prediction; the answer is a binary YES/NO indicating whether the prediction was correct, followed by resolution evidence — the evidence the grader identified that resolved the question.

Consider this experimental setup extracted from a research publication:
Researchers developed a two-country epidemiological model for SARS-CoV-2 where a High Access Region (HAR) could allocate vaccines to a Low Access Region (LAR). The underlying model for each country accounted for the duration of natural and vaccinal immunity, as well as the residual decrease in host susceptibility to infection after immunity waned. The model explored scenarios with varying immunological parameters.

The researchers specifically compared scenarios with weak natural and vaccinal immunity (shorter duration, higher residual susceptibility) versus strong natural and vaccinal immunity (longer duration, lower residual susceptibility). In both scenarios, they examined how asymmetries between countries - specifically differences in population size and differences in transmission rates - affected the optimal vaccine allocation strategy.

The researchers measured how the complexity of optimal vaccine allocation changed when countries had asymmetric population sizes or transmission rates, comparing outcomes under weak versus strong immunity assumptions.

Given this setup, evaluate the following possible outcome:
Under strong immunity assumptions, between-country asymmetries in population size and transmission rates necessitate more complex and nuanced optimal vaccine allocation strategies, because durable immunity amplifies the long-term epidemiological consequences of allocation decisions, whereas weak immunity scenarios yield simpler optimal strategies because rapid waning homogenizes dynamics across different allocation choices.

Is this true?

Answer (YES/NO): NO